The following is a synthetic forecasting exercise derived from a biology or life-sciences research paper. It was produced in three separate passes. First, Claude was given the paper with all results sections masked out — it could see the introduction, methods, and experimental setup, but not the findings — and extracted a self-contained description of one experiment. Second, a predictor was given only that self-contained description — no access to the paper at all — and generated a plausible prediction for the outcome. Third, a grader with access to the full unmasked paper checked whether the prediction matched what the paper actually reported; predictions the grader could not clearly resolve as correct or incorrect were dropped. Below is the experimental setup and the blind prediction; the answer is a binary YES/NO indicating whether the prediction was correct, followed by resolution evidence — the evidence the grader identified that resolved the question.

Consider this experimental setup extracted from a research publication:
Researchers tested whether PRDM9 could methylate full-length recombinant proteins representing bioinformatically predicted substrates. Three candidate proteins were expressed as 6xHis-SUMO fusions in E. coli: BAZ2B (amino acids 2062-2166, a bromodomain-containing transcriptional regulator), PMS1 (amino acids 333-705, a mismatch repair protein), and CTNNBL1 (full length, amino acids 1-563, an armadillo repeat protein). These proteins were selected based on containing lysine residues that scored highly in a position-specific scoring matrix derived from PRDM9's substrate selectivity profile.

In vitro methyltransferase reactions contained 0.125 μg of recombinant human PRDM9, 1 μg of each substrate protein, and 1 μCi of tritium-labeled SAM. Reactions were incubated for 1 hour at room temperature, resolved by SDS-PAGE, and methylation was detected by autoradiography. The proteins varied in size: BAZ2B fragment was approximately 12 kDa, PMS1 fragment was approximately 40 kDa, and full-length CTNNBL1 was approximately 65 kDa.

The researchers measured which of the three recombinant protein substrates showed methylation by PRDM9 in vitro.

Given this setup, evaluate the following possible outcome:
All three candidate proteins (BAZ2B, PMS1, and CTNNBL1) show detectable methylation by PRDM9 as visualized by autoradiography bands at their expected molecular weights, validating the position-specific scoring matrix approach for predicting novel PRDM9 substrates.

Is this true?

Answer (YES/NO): NO